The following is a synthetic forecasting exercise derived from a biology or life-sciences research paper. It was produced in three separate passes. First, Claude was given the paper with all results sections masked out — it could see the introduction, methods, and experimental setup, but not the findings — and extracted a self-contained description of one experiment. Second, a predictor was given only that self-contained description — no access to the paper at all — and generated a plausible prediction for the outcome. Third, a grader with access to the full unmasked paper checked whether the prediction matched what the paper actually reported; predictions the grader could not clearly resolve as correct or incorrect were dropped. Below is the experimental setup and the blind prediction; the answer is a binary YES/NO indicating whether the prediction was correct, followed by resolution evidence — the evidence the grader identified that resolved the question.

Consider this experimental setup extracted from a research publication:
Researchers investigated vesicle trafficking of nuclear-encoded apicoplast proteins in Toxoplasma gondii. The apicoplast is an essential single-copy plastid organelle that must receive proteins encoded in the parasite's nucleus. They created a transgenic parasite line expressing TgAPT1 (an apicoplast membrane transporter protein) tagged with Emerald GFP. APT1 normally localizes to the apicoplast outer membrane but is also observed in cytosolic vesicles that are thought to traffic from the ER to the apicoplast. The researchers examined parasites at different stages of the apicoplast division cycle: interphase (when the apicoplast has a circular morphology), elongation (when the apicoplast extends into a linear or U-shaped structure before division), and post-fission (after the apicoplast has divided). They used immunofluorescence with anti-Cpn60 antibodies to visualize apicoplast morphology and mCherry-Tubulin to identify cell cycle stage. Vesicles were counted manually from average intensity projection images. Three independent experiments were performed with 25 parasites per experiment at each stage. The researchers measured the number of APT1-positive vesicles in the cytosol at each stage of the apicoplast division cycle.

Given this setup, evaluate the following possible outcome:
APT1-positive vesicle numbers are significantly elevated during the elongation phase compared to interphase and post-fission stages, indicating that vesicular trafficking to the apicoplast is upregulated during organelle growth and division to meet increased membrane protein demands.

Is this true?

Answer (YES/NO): YES